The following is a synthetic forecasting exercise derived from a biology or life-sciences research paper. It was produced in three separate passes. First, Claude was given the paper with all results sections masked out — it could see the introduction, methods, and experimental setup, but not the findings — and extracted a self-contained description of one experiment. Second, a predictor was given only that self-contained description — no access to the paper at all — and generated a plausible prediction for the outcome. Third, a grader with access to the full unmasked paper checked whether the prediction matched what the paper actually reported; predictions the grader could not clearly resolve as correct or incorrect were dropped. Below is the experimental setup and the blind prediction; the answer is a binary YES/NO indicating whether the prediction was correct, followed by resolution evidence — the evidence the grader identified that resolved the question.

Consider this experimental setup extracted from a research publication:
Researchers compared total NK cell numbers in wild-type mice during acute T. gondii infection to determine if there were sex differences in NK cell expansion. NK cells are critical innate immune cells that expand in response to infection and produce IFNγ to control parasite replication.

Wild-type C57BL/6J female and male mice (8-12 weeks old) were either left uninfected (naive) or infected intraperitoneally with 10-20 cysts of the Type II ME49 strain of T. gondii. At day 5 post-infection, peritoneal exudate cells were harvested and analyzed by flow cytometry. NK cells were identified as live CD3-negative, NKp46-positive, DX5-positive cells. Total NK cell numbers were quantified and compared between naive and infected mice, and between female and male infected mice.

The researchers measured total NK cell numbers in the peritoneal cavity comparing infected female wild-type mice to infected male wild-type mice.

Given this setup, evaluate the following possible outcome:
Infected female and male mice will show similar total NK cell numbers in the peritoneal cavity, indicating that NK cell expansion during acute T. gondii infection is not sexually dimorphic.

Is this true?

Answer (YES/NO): YES